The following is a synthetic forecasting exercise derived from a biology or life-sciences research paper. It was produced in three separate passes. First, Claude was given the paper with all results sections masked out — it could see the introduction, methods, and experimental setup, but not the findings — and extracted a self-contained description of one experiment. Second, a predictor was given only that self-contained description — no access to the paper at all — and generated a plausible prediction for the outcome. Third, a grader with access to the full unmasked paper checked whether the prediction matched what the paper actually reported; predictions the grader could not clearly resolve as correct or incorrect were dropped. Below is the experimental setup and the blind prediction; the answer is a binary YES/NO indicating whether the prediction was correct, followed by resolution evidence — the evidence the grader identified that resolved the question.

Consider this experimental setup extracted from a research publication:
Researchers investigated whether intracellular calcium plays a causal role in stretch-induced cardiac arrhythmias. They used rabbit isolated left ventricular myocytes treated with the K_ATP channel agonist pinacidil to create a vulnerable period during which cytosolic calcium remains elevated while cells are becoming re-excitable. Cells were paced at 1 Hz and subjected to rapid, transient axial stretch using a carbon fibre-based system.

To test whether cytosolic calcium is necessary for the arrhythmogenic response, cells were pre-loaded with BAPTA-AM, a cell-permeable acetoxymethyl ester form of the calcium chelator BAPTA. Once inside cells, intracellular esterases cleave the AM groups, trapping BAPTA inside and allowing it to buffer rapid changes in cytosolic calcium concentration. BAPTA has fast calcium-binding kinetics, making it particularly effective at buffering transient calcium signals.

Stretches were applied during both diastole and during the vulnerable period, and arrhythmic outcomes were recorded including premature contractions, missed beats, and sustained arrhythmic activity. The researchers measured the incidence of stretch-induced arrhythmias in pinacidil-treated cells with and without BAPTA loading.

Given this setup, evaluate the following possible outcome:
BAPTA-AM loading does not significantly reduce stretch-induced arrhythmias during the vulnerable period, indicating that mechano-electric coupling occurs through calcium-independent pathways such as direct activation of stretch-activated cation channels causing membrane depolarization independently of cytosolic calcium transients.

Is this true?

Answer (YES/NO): NO